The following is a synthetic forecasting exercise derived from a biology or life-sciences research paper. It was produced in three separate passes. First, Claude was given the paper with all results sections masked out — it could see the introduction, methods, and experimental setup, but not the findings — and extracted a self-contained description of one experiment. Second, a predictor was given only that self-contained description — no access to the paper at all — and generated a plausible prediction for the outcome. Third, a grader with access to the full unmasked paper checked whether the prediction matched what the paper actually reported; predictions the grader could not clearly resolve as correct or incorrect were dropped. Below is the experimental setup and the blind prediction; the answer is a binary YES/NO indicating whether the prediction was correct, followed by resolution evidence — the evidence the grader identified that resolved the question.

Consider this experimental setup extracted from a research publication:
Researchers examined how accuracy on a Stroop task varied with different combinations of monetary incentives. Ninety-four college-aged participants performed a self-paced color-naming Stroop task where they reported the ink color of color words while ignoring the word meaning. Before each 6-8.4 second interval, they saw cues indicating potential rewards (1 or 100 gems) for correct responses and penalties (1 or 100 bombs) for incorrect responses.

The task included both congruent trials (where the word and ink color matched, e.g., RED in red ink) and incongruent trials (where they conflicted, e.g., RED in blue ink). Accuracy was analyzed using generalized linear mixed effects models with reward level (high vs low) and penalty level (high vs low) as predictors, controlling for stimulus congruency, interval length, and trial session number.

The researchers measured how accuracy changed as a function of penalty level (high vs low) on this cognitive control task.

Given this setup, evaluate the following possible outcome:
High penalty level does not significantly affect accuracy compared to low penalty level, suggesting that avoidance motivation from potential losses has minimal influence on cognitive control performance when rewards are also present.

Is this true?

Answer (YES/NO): NO